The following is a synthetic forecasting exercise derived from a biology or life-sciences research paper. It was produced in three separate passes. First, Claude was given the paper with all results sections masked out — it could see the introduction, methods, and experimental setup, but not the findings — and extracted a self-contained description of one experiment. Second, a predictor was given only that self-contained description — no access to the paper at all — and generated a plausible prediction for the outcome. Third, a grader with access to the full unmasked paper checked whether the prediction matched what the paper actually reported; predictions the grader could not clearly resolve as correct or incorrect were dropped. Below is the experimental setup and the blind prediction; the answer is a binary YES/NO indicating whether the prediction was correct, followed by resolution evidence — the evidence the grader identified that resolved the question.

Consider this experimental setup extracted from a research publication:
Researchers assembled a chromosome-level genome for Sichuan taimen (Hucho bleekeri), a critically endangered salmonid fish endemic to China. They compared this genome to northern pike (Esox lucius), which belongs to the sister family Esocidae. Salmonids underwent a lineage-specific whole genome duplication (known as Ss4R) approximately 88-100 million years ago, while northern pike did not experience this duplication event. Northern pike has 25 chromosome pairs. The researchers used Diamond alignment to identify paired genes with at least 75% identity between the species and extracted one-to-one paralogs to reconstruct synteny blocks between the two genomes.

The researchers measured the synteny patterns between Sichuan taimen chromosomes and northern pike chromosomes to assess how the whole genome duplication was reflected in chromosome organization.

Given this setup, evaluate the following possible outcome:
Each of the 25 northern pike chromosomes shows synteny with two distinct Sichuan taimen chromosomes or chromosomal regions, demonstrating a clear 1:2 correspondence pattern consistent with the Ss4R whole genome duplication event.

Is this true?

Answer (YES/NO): YES